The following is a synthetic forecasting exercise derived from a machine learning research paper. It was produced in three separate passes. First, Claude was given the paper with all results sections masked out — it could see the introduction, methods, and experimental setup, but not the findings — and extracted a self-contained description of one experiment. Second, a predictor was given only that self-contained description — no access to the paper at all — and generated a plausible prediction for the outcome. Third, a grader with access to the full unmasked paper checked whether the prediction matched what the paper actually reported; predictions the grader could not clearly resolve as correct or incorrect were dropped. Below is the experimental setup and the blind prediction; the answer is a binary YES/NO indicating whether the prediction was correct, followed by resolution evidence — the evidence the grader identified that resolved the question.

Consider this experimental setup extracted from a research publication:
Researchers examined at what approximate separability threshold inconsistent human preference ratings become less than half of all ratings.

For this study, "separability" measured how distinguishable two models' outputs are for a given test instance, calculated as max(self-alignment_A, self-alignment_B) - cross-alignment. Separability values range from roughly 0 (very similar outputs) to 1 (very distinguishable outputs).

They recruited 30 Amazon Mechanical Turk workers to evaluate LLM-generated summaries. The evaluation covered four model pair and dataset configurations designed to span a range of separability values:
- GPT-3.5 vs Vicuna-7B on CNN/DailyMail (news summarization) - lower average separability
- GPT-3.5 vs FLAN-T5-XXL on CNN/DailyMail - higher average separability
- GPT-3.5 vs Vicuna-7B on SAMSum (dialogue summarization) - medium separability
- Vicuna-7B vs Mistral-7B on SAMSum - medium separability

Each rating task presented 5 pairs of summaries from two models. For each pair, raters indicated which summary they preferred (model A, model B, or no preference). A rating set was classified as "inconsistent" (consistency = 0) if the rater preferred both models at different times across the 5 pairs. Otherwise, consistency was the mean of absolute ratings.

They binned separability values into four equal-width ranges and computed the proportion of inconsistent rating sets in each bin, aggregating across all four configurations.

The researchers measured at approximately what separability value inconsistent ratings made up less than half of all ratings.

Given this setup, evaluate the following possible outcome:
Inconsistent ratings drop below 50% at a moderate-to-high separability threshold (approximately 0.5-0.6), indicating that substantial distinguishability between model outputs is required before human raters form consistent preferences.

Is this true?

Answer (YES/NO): NO